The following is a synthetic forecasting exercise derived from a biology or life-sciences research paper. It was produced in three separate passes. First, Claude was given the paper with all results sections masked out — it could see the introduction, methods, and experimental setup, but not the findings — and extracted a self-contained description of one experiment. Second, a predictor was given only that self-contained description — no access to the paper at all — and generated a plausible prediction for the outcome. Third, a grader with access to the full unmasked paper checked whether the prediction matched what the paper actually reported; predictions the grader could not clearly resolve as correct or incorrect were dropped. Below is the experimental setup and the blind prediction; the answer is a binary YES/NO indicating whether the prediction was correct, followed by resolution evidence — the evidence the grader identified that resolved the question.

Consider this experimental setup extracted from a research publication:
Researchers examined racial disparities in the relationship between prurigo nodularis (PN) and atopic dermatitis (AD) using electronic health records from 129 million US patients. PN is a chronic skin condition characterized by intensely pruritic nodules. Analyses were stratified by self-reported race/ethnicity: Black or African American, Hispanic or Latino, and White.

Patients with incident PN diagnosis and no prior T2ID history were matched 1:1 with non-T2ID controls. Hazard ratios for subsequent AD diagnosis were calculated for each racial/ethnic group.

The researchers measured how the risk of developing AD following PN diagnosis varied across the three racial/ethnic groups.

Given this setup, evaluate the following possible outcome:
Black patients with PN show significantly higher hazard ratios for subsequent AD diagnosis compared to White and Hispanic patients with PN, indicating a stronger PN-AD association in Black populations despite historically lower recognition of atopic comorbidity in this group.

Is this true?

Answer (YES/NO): YES